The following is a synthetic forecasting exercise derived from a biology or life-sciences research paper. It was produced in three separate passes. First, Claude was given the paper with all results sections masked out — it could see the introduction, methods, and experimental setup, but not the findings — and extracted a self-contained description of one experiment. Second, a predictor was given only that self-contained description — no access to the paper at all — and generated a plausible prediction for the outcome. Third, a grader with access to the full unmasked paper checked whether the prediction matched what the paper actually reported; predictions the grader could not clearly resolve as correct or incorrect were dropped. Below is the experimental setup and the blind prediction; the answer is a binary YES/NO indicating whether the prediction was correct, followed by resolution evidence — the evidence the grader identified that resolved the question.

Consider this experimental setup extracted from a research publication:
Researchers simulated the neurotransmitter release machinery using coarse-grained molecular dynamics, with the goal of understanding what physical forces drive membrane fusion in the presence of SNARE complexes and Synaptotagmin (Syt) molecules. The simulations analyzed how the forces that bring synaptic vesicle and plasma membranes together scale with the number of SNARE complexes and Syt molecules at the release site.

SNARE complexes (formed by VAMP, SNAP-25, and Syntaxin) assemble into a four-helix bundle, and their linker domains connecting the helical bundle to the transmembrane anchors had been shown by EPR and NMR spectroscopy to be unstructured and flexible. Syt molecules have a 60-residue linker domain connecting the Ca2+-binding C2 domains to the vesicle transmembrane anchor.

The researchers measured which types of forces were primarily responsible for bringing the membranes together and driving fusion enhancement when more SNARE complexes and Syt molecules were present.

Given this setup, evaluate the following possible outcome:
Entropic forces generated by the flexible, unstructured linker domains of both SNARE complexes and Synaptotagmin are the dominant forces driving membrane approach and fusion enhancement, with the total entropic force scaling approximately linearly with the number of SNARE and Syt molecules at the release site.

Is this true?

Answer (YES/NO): NO